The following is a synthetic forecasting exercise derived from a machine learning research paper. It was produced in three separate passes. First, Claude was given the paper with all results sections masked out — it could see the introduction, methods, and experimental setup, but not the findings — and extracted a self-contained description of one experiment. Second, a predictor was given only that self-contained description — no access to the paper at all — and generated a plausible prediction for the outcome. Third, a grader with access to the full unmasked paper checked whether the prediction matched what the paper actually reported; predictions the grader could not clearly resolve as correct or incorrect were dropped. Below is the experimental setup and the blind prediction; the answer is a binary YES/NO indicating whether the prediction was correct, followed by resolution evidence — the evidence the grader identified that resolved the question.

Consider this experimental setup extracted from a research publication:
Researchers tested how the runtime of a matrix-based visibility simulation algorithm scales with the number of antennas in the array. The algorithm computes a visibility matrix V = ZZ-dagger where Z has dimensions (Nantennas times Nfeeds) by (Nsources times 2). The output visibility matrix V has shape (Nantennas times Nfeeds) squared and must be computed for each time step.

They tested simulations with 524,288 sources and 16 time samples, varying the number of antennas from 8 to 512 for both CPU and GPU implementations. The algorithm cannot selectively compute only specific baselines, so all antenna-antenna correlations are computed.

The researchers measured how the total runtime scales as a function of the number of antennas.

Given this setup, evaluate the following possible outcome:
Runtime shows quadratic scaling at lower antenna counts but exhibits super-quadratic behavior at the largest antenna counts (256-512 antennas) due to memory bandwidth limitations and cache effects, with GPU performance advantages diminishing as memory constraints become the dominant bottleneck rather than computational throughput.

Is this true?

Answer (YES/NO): NO